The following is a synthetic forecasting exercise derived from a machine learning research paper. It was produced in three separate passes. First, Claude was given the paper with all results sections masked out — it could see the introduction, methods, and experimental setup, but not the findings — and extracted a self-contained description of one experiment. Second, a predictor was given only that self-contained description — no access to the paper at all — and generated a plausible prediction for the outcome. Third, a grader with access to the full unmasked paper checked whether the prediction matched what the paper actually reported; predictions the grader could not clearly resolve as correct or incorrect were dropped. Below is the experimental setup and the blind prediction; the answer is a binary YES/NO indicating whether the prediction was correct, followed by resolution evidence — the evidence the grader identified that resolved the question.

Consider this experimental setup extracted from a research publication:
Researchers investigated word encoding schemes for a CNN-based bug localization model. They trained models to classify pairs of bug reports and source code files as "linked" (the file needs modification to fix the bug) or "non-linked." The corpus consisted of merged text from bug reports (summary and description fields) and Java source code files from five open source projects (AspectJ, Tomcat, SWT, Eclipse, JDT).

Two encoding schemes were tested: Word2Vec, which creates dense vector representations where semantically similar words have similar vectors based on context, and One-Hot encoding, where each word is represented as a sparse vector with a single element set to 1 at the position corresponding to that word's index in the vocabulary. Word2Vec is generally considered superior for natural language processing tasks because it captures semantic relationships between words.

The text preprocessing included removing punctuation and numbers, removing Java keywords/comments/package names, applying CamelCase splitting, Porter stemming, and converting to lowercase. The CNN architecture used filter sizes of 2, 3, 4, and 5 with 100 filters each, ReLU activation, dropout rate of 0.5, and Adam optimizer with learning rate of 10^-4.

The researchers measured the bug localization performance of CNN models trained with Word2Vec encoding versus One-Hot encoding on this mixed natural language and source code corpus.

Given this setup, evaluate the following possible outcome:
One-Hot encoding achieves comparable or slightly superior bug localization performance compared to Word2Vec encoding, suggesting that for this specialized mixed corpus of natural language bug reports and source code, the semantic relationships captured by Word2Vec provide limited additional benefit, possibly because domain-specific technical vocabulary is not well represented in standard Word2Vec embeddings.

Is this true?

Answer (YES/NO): NO